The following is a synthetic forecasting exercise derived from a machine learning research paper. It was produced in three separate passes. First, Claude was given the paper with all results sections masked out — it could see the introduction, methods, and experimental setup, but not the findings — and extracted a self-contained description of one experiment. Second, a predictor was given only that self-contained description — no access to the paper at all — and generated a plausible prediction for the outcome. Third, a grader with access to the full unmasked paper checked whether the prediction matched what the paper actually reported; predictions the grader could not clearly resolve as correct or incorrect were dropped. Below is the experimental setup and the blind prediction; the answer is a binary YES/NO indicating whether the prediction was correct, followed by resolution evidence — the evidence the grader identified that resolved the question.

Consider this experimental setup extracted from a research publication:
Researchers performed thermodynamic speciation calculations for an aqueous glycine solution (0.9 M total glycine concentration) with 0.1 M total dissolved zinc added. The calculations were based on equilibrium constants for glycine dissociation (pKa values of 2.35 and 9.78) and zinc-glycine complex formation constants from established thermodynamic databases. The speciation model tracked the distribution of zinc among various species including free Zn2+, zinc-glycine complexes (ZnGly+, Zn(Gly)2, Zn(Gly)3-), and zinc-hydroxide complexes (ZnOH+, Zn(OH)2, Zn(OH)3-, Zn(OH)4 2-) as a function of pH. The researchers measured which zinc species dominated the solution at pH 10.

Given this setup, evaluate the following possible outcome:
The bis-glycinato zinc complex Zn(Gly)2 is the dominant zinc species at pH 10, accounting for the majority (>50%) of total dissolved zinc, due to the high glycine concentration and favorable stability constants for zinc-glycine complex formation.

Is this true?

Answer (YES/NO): NO